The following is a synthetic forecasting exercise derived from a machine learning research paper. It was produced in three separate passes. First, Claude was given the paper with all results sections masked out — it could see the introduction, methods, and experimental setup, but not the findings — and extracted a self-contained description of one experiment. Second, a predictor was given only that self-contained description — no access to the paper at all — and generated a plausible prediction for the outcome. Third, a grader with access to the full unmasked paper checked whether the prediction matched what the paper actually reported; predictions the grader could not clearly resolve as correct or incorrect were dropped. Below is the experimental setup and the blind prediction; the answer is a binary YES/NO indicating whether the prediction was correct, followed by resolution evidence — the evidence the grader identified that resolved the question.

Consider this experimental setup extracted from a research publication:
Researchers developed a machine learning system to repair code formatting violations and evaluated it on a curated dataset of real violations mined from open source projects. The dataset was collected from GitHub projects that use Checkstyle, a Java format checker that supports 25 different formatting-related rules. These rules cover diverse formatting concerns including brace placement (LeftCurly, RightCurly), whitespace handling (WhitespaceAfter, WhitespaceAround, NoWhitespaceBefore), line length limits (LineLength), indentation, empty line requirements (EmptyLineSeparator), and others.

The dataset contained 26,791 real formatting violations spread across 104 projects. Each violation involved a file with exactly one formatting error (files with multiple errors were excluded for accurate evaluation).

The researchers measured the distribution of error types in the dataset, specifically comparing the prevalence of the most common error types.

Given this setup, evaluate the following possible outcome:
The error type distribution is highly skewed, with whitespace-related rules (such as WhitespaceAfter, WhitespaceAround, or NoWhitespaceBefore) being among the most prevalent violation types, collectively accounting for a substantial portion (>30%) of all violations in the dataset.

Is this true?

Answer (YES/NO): NO